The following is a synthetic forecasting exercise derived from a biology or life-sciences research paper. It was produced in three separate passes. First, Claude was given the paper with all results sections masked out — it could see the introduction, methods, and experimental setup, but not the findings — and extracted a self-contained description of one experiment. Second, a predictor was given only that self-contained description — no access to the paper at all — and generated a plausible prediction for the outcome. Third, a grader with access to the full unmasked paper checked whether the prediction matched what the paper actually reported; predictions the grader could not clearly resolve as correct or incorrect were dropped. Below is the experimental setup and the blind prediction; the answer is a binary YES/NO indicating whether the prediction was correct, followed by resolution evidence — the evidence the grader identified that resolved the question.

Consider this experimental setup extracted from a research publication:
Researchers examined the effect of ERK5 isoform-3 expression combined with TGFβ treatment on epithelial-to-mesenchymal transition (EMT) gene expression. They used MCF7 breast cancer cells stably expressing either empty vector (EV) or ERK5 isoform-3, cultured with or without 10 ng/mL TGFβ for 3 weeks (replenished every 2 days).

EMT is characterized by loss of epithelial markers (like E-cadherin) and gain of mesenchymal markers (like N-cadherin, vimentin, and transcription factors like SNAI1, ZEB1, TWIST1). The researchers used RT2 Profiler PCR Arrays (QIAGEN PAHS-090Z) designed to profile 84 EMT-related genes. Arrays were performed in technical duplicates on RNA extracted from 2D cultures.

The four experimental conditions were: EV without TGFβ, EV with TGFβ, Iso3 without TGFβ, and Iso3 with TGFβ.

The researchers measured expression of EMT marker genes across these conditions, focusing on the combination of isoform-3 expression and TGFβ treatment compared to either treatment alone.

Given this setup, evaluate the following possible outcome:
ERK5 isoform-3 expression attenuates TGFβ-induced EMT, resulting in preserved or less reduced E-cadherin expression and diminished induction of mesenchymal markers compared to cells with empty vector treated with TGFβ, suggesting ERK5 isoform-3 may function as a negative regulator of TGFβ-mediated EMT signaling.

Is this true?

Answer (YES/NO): NO